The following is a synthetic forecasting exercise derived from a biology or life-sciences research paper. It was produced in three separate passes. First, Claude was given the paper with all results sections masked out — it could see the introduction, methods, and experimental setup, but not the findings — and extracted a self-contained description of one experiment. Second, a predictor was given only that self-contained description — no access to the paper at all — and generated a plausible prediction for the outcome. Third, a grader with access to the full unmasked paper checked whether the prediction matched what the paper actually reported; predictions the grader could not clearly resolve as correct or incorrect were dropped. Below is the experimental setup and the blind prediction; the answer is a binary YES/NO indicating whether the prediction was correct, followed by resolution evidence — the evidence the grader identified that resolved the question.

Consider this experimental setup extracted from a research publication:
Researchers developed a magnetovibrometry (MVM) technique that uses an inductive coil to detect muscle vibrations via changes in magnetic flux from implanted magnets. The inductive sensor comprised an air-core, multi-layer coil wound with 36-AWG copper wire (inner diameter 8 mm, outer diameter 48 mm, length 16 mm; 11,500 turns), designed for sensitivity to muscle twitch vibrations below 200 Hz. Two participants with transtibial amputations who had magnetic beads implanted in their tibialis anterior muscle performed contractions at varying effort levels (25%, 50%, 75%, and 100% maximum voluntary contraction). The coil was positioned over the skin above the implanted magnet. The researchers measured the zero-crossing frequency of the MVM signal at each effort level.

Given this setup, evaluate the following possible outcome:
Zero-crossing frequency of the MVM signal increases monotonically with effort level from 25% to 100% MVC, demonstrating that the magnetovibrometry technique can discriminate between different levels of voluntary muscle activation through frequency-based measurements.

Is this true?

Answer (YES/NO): YES